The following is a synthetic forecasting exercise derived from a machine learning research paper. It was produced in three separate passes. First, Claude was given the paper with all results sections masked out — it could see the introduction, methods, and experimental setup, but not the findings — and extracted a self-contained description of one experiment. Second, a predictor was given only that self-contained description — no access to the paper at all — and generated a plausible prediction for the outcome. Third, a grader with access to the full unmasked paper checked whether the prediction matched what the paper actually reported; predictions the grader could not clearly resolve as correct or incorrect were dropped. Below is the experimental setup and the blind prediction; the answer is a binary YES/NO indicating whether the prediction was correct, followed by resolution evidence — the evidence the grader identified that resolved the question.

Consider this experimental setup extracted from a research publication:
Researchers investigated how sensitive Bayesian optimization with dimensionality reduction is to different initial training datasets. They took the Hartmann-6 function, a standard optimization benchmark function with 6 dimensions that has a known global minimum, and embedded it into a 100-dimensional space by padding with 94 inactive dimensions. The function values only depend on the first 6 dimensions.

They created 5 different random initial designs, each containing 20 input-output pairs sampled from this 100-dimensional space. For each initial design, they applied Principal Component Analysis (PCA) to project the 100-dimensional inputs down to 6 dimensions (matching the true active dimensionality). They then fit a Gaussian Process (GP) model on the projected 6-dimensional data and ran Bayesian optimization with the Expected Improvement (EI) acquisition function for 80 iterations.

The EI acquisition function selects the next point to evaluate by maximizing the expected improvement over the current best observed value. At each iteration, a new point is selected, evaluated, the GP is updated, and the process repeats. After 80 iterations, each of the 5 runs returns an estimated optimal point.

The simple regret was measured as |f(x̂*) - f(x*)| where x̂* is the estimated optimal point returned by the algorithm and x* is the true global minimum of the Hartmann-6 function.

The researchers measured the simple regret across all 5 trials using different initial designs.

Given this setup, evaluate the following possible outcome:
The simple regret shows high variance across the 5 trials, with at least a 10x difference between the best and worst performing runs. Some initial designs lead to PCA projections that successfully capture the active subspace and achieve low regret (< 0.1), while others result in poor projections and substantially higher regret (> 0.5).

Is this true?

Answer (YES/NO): NO